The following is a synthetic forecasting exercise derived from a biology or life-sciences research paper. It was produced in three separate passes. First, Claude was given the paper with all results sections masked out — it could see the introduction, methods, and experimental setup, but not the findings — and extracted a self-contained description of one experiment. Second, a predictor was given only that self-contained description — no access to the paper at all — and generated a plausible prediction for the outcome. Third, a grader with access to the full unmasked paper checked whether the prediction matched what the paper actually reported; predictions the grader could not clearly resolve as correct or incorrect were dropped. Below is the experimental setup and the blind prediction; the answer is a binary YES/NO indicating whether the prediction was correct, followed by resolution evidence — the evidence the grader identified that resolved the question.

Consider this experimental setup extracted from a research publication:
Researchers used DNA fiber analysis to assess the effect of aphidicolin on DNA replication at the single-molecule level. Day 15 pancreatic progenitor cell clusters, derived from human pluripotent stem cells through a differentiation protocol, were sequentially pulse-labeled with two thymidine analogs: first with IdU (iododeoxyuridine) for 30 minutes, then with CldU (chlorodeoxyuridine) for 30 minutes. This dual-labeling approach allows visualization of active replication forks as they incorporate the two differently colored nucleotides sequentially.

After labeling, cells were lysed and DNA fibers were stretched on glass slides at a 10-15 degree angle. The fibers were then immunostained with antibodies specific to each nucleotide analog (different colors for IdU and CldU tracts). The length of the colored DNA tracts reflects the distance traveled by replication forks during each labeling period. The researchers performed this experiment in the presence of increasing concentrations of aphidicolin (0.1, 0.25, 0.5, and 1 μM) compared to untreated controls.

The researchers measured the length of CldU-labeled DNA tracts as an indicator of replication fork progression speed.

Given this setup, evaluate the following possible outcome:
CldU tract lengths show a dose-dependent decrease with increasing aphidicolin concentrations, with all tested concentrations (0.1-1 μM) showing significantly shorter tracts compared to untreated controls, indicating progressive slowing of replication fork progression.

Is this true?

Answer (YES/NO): NO